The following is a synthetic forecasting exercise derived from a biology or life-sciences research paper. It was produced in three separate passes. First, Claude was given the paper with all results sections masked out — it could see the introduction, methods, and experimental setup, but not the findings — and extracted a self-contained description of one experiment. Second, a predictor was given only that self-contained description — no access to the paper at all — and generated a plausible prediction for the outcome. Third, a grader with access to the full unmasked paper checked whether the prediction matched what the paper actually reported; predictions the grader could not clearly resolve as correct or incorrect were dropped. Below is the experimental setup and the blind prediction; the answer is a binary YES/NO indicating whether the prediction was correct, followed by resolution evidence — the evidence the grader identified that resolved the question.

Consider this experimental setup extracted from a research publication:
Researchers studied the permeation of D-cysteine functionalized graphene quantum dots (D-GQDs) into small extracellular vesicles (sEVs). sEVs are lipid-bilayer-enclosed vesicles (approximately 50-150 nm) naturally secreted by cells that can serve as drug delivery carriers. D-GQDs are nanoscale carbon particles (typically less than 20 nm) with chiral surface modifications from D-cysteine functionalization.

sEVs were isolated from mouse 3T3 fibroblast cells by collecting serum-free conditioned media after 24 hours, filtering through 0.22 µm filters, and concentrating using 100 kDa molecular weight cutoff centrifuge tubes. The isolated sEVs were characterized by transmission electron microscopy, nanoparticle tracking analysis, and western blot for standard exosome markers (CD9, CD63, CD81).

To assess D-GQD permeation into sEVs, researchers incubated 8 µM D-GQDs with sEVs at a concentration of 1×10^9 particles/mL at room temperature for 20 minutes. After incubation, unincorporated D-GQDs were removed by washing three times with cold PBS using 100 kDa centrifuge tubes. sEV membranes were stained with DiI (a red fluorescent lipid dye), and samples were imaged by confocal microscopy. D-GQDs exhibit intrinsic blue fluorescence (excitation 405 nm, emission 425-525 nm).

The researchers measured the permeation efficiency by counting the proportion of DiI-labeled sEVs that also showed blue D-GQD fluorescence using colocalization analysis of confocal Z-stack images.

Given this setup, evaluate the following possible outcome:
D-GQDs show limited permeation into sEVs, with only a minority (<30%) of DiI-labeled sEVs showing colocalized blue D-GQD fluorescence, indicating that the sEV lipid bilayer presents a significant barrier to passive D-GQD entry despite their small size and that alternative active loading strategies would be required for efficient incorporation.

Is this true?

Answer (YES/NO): NO